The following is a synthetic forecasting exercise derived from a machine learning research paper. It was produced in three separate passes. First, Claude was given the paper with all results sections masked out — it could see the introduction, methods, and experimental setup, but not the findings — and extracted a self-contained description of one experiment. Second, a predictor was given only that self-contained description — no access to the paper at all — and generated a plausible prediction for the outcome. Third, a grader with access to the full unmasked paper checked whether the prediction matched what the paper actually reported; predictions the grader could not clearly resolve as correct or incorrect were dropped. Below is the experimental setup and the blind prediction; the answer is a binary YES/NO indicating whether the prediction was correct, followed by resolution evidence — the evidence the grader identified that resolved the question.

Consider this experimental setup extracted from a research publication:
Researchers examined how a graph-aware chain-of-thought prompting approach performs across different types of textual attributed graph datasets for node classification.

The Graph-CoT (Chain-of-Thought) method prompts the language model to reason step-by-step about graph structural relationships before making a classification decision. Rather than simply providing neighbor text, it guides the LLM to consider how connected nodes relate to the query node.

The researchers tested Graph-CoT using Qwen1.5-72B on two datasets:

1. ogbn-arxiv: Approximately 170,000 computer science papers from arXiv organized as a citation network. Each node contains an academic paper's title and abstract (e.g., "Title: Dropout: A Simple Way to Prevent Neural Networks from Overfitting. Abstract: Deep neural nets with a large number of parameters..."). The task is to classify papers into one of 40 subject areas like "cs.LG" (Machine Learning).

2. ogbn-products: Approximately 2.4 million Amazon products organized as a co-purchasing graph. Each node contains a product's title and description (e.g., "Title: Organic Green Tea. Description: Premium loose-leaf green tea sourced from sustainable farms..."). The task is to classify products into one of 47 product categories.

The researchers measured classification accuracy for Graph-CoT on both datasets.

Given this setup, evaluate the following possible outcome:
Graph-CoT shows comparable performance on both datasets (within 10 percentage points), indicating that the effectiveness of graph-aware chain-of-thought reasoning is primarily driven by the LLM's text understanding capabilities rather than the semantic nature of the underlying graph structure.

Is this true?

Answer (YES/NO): YES